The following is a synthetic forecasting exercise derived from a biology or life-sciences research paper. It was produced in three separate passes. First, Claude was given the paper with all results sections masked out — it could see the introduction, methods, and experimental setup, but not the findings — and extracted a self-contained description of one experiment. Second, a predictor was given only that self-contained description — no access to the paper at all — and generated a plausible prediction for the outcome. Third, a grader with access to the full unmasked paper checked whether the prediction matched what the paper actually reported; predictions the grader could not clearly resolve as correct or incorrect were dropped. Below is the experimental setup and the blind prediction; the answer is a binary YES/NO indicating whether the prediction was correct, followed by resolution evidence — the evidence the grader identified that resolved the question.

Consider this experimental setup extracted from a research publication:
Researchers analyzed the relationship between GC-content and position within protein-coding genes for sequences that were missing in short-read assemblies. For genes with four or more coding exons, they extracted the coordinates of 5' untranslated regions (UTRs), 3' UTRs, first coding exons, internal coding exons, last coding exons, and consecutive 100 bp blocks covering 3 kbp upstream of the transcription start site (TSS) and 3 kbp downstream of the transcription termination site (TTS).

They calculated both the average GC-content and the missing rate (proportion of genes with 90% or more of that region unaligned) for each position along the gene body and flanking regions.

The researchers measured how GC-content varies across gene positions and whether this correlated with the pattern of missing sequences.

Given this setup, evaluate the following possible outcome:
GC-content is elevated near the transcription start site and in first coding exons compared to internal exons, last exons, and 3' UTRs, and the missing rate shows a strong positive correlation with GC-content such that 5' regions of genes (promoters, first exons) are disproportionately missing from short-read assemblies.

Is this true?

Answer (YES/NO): YES